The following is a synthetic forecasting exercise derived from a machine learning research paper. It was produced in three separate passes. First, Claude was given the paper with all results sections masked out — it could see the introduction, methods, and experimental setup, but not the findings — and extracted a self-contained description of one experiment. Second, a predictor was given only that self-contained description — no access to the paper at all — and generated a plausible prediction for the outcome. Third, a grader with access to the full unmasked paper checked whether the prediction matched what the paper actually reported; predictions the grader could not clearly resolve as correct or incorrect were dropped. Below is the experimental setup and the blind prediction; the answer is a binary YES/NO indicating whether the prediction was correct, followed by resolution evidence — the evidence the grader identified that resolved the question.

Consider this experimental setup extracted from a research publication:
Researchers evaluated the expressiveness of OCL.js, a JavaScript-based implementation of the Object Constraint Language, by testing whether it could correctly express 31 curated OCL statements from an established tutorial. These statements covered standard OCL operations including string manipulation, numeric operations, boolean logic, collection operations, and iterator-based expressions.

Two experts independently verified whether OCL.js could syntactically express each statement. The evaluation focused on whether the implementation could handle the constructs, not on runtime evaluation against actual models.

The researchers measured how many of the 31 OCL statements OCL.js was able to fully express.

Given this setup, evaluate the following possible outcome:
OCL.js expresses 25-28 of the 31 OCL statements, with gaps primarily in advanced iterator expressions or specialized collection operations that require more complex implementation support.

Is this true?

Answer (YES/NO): NO